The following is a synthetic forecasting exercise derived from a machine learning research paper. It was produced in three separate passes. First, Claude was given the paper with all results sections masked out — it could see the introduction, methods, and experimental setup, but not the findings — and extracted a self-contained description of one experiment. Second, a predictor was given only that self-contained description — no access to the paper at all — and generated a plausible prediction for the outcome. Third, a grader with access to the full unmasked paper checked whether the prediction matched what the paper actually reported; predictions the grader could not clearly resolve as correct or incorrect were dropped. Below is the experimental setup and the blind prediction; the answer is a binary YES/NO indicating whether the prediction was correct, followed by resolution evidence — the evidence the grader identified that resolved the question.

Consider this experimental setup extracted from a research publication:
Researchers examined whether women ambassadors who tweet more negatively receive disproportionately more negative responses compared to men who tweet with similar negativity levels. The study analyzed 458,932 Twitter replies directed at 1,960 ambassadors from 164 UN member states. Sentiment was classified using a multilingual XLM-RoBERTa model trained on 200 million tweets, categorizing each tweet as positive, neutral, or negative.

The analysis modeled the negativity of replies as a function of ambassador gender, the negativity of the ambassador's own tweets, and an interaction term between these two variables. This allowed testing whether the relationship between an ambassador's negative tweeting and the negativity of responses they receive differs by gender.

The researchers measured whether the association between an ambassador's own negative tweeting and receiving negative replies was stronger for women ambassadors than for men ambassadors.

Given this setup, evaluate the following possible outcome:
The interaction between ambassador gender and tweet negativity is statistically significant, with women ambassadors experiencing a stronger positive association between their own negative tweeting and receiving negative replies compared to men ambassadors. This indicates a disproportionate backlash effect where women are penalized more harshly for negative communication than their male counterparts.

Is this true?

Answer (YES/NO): NO